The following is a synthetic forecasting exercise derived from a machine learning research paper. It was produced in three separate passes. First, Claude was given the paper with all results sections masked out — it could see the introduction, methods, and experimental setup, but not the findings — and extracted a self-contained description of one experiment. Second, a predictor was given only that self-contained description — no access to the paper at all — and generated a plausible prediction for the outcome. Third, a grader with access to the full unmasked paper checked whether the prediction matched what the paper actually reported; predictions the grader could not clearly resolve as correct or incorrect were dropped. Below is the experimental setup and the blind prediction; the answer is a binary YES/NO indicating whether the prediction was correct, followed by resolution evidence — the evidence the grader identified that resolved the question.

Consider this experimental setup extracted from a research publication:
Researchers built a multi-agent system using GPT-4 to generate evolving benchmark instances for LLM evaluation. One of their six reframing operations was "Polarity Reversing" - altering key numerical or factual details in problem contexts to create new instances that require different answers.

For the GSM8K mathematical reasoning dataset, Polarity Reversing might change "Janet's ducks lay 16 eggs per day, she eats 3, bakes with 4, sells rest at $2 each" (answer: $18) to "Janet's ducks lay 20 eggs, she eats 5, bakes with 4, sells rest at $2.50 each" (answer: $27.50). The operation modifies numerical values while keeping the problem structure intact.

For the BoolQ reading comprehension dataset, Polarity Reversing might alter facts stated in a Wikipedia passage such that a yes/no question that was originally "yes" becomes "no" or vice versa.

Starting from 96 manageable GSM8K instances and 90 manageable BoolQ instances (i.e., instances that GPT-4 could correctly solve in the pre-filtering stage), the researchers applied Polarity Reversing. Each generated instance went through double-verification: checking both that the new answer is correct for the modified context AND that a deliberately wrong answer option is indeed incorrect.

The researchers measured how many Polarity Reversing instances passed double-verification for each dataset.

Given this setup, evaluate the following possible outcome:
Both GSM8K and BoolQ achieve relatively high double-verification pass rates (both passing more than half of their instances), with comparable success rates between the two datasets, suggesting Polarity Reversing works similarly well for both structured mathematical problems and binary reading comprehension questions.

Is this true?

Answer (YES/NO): YES